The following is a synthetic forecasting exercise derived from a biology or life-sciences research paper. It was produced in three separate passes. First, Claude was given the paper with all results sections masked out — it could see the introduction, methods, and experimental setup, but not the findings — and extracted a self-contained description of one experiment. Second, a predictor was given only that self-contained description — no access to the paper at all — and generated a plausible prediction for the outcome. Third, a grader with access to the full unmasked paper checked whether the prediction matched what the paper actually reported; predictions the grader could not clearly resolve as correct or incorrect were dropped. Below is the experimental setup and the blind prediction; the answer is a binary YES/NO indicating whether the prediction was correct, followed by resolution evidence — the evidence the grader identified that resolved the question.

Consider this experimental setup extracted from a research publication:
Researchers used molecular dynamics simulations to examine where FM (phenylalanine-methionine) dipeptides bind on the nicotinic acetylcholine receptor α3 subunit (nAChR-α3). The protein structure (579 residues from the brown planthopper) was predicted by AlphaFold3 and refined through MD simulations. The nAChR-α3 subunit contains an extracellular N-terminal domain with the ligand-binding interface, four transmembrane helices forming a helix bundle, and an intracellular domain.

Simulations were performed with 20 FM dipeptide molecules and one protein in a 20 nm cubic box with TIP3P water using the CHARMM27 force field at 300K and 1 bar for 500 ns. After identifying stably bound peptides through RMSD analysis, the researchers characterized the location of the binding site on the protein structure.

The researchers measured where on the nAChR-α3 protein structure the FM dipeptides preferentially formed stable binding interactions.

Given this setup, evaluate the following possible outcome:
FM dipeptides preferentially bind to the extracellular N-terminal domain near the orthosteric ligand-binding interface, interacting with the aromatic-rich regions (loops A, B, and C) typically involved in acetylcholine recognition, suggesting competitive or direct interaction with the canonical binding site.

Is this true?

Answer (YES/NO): NO